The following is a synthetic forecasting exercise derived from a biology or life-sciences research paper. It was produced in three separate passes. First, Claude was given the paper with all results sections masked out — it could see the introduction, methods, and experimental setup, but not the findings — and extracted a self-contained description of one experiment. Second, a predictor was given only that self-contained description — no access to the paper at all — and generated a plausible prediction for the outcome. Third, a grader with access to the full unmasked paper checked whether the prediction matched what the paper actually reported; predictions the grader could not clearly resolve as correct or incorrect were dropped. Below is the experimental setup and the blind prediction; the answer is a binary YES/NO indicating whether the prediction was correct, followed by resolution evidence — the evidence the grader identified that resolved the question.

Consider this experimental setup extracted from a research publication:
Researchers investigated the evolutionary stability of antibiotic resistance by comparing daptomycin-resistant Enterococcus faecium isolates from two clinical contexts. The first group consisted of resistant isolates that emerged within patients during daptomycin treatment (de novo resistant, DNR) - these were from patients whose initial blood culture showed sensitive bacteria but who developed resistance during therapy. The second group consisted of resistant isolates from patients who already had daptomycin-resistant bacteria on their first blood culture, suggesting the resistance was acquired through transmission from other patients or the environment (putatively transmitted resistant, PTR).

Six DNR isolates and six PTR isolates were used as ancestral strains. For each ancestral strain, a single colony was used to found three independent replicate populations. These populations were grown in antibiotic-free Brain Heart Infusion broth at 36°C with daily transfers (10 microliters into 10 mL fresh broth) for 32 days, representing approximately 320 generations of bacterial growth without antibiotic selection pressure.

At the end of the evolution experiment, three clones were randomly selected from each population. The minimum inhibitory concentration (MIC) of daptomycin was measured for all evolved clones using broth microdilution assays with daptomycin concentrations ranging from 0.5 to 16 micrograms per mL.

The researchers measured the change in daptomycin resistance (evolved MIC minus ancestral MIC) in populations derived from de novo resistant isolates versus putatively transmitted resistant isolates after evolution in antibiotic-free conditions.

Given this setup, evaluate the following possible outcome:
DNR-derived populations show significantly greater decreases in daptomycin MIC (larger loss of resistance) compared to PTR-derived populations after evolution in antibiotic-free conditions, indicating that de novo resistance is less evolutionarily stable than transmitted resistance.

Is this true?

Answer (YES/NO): NO